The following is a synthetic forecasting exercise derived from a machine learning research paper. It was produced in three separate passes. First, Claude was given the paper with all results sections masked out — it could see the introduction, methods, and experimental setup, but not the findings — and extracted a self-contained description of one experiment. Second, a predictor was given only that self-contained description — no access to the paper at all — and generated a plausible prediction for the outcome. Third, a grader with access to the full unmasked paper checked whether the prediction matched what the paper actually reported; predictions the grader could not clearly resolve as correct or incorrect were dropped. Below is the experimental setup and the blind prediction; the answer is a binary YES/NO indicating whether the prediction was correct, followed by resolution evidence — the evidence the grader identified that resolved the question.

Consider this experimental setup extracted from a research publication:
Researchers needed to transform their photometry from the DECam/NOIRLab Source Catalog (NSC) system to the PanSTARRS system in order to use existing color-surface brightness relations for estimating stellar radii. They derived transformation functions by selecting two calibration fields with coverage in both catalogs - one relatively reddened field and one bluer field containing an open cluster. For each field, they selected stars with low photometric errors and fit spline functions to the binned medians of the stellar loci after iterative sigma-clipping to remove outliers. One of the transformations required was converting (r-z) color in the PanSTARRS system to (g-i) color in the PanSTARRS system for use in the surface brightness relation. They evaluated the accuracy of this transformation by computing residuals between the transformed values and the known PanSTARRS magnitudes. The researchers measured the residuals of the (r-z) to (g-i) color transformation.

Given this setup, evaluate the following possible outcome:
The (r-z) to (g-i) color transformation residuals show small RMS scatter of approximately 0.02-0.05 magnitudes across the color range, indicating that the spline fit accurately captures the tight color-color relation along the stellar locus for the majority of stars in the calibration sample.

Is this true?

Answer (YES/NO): NO